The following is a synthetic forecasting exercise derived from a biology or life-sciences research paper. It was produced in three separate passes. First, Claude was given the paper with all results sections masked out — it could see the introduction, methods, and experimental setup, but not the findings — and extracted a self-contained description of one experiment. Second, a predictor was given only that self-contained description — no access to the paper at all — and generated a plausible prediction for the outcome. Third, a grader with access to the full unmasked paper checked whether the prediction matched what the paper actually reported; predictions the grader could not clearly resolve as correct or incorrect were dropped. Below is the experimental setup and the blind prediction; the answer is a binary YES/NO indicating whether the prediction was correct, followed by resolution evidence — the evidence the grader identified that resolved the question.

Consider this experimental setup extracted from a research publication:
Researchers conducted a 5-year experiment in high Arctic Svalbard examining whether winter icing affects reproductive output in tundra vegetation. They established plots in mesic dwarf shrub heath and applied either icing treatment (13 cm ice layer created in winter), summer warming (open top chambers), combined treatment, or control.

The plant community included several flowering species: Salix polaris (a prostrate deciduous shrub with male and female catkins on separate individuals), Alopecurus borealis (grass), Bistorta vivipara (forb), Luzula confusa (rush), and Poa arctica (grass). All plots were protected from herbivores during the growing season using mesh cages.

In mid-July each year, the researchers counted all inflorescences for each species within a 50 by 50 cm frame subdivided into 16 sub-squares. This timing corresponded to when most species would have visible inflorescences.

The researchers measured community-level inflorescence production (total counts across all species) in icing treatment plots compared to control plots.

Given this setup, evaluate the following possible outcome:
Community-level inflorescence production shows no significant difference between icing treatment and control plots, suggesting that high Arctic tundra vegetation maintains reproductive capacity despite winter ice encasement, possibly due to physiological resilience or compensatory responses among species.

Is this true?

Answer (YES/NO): NO